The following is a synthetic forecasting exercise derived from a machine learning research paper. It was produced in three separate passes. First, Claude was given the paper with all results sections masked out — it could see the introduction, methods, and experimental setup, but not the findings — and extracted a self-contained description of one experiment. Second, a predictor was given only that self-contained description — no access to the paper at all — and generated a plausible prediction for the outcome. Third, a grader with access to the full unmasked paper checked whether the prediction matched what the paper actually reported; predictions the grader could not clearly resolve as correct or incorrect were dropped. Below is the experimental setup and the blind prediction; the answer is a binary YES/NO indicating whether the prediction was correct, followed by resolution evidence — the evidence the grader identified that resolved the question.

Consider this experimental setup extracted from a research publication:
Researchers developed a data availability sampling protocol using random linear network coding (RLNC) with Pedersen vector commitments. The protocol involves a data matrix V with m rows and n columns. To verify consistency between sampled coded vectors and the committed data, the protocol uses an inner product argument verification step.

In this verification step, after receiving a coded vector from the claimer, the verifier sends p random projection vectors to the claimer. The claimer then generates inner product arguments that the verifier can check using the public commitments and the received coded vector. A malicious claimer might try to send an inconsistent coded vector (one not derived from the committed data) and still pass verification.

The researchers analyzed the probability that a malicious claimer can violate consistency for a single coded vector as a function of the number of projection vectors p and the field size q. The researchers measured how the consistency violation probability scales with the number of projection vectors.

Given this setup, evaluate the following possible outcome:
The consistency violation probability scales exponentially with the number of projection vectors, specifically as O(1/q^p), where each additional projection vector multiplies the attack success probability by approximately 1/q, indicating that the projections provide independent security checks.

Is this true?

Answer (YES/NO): YES